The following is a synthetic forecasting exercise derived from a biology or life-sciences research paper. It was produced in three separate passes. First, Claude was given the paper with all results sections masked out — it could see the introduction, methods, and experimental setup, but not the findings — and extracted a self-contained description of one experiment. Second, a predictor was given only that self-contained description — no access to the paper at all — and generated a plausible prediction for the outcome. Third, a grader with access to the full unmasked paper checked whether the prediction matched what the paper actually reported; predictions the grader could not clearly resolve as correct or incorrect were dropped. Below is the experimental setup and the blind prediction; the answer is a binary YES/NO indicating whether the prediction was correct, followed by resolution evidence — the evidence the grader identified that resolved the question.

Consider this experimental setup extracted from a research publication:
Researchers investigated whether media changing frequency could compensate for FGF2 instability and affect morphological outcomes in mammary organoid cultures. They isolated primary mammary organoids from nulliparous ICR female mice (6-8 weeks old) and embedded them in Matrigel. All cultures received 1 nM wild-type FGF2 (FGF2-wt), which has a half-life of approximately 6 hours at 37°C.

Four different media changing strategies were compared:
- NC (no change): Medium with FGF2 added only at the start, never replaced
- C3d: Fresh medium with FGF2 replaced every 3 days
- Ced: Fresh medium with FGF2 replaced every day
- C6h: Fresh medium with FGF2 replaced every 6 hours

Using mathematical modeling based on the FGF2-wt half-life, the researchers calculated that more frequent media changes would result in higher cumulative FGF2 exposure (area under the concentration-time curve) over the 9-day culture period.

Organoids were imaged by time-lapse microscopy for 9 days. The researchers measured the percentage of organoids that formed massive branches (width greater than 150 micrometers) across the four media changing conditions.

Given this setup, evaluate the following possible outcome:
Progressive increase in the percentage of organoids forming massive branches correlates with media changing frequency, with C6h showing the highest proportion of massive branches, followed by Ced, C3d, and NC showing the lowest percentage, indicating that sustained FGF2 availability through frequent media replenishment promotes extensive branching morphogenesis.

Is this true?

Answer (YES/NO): NO